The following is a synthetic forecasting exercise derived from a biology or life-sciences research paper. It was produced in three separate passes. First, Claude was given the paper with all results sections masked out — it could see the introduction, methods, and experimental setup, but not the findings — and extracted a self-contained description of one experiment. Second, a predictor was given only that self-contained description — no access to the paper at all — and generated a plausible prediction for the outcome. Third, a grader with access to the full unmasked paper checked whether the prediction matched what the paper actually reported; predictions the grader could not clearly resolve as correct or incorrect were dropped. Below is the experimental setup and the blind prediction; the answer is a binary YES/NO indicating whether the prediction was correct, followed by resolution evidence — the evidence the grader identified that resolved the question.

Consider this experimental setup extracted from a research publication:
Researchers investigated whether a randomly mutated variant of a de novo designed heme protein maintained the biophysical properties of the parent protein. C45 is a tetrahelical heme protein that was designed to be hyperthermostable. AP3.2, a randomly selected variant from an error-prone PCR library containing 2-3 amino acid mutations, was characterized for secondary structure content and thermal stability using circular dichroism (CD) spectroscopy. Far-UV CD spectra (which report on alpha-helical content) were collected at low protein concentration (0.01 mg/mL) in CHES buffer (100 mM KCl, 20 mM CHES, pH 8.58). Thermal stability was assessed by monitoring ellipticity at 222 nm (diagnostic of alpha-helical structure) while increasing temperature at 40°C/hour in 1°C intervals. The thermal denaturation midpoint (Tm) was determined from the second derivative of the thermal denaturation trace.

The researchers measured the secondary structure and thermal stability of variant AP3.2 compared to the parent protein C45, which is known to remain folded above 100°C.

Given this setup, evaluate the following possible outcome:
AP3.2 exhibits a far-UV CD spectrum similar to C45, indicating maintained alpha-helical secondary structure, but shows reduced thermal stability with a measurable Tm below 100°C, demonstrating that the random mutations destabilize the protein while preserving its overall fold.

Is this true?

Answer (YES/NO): YES